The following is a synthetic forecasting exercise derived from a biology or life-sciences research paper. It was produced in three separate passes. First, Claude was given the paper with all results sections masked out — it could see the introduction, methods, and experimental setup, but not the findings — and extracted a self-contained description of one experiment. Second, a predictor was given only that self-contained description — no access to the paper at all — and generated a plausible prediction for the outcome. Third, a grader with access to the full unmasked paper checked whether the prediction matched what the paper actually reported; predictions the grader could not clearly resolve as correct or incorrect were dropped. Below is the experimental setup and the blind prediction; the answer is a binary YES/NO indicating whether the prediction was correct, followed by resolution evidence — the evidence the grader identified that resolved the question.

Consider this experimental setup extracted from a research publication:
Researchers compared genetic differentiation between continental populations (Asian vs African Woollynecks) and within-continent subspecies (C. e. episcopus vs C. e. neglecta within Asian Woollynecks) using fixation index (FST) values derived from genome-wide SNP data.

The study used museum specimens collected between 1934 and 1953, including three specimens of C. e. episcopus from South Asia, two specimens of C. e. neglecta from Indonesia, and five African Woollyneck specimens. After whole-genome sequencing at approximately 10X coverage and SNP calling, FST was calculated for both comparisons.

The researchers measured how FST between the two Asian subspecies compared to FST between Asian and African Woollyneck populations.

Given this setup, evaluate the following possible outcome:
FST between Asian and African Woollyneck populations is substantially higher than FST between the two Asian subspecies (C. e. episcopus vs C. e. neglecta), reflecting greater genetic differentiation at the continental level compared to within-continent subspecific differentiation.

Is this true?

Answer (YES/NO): NO